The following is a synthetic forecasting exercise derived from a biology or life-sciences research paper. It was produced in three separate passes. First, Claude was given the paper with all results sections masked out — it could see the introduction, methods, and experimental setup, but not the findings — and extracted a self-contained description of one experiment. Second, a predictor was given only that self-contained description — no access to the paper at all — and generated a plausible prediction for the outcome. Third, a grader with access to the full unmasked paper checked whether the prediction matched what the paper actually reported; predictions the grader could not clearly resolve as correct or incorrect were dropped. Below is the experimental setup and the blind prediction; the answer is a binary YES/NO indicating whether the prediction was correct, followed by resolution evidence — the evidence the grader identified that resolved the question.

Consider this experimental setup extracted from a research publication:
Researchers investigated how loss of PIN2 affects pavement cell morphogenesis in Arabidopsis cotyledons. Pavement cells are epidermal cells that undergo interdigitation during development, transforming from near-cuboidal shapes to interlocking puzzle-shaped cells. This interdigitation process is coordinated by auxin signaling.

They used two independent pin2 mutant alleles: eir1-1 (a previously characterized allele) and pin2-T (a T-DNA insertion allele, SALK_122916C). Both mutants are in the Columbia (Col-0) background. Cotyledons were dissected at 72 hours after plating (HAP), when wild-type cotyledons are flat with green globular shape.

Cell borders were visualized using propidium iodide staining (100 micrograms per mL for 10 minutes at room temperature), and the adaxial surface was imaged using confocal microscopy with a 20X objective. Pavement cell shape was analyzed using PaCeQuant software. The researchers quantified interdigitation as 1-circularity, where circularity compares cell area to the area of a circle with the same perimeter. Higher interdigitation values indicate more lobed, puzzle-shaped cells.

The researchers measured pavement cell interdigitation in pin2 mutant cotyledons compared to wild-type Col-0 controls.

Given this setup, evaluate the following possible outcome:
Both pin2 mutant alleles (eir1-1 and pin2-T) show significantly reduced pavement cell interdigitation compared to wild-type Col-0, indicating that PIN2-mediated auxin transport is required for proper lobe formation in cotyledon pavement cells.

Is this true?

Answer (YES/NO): YES